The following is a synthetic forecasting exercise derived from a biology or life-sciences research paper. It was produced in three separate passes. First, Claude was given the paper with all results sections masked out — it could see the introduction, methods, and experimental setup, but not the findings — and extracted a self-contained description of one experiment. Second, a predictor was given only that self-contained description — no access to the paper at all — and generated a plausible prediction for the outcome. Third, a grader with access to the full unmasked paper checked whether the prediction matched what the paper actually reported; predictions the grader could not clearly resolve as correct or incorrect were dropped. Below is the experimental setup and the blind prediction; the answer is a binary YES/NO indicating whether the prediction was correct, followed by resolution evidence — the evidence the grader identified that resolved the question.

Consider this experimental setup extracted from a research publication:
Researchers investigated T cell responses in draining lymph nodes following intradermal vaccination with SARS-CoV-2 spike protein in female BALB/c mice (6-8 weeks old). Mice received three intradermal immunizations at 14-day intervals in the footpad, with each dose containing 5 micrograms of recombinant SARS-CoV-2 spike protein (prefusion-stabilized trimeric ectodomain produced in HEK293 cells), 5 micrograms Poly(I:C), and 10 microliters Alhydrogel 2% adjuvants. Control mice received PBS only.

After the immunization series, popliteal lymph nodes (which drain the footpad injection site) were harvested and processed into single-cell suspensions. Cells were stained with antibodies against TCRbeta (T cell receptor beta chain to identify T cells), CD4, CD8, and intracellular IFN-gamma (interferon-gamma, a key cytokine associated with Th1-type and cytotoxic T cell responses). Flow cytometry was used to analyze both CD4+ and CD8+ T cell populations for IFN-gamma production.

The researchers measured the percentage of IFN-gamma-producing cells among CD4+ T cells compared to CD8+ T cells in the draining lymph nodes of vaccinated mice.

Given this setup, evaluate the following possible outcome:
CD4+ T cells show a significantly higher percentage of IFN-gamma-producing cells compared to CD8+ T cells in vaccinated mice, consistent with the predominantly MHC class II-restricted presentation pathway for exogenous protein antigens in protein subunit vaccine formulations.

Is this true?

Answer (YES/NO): NO